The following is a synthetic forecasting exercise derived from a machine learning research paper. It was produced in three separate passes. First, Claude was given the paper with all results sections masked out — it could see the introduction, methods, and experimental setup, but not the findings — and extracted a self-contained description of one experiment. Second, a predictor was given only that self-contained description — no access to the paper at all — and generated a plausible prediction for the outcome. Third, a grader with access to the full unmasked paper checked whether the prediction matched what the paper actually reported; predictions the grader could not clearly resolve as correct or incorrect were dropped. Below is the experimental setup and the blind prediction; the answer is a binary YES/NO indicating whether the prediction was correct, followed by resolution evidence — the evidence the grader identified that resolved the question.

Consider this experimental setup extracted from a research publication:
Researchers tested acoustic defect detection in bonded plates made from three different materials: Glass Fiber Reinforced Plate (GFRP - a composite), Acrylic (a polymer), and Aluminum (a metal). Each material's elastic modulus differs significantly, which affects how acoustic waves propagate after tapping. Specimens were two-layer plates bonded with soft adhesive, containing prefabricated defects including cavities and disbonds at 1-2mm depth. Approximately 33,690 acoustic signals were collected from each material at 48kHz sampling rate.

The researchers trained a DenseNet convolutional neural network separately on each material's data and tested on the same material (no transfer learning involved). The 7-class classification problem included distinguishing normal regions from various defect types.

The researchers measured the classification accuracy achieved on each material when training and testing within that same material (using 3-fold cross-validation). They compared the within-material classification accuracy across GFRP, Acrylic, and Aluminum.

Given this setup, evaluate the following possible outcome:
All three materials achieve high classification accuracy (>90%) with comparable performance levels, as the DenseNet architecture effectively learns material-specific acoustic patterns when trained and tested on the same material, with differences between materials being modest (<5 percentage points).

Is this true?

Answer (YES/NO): YES